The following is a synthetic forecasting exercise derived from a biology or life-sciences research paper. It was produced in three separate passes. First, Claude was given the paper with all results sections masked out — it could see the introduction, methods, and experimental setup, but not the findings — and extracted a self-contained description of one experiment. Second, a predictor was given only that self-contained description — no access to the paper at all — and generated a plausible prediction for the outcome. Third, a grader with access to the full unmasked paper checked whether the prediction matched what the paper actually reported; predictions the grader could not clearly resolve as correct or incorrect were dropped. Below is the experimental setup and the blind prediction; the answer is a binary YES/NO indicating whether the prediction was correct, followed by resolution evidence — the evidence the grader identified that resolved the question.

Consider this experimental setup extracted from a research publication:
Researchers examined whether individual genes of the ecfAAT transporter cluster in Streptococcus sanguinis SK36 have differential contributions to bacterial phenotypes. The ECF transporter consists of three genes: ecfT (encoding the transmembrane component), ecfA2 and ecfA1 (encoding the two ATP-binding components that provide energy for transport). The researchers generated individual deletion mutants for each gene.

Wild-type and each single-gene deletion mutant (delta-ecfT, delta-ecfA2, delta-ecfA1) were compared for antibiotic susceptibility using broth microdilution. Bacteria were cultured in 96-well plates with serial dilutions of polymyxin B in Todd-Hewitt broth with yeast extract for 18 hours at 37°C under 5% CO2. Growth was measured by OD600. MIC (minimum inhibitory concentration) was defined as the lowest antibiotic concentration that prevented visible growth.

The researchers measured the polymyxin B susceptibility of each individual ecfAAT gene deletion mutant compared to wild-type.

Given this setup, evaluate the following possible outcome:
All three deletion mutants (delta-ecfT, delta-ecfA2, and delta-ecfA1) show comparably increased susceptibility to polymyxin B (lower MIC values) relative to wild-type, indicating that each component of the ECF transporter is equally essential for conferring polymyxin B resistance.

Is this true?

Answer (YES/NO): YES